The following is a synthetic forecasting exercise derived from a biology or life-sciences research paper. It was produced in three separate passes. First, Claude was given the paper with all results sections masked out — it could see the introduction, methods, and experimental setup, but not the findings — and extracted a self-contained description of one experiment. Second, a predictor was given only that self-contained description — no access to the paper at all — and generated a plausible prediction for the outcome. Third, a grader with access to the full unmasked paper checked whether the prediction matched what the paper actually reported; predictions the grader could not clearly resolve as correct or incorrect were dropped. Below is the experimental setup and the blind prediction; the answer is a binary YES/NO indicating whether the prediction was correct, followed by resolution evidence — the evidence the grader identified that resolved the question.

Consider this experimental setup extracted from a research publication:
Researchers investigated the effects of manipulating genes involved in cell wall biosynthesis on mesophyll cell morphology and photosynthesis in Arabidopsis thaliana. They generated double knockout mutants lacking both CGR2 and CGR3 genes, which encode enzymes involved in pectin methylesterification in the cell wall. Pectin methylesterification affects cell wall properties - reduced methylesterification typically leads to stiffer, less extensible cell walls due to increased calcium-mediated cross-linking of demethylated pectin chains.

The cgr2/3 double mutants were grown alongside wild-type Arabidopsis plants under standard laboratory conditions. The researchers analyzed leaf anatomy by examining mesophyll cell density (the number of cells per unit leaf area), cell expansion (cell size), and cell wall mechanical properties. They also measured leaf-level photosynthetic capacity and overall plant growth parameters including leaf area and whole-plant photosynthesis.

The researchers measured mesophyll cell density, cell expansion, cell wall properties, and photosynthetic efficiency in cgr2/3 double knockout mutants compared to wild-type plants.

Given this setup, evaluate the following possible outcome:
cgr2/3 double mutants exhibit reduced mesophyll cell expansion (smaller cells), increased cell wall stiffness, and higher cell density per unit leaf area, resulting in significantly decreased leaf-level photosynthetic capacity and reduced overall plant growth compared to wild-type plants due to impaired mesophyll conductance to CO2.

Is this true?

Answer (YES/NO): YES